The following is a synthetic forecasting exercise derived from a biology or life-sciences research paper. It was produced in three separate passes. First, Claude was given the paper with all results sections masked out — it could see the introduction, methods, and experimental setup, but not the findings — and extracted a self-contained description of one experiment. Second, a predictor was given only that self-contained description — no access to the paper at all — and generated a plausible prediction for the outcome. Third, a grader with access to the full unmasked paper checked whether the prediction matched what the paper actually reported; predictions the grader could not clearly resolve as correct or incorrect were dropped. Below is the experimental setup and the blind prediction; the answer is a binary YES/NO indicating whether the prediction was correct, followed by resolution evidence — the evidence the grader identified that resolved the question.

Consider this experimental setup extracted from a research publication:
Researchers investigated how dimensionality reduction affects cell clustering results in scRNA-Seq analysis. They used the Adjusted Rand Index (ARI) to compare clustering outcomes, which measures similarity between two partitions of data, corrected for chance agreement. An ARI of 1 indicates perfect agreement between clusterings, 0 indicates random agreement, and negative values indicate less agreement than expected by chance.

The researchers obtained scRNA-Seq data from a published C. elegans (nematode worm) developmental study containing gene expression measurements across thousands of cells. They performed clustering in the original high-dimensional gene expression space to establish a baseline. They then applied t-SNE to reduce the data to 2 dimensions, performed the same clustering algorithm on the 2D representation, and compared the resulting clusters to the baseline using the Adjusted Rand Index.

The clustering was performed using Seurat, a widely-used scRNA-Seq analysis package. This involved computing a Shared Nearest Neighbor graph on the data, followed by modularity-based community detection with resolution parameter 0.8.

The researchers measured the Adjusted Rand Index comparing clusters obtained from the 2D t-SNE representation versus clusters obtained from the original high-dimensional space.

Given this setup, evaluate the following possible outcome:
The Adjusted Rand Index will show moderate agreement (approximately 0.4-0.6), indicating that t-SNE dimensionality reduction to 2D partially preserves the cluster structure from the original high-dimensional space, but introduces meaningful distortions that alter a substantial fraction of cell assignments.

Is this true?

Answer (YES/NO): NO